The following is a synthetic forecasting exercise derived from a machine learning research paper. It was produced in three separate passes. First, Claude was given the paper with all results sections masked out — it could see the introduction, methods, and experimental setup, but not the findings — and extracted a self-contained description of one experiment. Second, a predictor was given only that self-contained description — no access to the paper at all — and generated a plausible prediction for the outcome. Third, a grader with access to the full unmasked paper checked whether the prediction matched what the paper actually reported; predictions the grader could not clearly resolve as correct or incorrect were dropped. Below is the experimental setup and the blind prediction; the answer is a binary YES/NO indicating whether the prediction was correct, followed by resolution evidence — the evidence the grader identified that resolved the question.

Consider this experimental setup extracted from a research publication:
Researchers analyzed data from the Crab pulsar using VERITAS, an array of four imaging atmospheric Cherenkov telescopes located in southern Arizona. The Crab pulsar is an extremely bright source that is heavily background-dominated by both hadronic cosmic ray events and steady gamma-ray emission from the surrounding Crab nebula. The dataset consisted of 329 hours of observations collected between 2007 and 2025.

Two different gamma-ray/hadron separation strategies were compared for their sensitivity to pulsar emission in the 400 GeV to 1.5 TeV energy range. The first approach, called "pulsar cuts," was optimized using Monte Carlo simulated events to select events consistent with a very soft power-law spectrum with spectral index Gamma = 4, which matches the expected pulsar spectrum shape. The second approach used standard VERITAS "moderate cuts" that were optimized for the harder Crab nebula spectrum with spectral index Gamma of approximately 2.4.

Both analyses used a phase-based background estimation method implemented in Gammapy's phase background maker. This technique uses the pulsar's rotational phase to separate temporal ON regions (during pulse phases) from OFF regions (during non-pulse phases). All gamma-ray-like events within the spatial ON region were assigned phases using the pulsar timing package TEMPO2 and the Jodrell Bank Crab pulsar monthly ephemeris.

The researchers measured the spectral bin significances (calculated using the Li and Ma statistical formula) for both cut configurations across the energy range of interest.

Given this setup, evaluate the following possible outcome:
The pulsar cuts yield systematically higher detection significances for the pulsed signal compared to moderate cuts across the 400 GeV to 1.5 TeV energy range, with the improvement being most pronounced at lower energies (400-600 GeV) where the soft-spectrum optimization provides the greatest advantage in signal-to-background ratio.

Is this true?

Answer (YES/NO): NO